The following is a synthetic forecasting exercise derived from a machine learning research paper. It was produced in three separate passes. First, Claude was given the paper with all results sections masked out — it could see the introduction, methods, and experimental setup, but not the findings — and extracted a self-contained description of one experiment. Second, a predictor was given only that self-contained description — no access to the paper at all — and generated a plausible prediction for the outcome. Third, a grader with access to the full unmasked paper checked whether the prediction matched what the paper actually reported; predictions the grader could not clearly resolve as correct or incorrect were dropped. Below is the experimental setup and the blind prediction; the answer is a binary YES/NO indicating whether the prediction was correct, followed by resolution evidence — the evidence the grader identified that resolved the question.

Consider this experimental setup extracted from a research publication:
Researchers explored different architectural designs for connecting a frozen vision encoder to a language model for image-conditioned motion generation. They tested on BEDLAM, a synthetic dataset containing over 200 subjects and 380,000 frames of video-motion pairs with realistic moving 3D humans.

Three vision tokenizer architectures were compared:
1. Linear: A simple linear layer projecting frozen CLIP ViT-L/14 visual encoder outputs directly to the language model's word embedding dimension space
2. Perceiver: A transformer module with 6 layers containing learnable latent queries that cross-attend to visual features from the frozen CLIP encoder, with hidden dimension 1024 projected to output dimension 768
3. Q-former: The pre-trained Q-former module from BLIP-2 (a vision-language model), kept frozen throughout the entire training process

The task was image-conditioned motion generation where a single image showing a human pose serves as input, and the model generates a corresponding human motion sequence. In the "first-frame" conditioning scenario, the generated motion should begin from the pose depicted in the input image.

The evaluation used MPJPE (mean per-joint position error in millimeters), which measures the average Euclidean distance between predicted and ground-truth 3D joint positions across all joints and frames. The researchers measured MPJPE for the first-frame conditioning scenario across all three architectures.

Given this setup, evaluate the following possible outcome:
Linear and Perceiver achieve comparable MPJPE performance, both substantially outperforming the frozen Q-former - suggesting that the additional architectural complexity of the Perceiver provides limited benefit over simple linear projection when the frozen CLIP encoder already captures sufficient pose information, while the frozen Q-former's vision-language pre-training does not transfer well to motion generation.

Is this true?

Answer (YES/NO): NO